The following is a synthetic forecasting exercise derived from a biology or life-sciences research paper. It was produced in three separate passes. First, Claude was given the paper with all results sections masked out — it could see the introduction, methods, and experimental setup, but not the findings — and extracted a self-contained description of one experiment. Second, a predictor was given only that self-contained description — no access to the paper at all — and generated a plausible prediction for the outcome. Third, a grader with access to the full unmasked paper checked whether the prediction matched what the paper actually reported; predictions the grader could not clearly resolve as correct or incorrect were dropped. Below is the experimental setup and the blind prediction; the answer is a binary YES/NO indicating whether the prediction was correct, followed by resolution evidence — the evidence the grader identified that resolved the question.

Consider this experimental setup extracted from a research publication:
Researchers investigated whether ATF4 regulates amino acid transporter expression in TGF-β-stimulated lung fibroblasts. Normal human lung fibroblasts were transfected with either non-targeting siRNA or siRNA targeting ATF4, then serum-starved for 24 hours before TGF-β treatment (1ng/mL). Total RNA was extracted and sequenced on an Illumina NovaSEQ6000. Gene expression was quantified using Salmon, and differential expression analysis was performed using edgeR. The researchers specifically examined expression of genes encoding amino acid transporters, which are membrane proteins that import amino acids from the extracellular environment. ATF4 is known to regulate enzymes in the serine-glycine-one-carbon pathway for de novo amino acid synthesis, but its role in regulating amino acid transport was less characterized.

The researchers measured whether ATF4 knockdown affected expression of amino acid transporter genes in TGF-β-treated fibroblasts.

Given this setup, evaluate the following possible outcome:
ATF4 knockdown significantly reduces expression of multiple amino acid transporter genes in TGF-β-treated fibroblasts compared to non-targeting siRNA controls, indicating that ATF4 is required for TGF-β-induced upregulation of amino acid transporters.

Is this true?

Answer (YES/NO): YES